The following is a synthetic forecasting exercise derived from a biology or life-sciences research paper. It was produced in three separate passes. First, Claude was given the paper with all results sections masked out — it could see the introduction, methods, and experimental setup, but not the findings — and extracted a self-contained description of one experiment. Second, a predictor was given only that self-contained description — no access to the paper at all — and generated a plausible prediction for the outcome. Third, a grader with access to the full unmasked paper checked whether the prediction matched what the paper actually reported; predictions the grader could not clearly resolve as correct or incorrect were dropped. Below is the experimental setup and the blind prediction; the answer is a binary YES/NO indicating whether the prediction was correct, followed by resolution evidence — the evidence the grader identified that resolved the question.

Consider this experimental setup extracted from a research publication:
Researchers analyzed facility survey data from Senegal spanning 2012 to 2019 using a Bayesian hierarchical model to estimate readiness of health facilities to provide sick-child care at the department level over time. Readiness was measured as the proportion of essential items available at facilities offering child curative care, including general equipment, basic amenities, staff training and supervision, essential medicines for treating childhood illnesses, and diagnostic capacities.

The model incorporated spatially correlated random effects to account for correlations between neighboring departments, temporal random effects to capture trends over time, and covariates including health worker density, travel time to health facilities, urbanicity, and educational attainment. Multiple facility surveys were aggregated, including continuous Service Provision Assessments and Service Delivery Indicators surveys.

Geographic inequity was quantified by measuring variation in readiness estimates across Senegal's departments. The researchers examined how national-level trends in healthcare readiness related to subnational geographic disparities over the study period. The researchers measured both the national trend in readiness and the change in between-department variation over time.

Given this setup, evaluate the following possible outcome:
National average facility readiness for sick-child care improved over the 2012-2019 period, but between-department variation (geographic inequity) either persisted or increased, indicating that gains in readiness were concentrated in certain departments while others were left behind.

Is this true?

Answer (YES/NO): NO